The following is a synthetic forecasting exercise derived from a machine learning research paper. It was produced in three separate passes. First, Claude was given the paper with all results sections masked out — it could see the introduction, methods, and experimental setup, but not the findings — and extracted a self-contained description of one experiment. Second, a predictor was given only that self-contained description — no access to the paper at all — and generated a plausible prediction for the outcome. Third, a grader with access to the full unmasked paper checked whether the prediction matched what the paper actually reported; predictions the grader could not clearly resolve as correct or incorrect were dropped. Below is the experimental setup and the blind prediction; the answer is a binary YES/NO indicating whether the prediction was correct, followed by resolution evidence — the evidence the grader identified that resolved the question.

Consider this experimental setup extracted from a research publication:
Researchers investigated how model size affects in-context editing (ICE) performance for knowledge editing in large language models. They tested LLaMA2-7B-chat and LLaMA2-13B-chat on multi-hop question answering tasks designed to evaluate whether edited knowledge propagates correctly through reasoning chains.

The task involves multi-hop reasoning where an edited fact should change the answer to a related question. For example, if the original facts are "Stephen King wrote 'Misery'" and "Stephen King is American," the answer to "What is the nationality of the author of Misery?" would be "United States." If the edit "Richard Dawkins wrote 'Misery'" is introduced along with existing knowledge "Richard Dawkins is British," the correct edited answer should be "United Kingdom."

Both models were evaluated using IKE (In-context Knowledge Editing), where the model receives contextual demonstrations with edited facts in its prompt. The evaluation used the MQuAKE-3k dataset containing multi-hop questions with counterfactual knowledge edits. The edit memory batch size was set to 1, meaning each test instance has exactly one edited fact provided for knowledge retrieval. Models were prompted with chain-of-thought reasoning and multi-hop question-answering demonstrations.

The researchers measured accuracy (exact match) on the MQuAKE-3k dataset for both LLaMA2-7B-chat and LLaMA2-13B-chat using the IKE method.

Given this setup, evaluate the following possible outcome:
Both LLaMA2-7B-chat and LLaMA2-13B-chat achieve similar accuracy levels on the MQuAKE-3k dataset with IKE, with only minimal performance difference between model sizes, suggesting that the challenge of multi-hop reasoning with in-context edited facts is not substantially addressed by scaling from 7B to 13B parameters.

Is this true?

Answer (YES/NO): NO